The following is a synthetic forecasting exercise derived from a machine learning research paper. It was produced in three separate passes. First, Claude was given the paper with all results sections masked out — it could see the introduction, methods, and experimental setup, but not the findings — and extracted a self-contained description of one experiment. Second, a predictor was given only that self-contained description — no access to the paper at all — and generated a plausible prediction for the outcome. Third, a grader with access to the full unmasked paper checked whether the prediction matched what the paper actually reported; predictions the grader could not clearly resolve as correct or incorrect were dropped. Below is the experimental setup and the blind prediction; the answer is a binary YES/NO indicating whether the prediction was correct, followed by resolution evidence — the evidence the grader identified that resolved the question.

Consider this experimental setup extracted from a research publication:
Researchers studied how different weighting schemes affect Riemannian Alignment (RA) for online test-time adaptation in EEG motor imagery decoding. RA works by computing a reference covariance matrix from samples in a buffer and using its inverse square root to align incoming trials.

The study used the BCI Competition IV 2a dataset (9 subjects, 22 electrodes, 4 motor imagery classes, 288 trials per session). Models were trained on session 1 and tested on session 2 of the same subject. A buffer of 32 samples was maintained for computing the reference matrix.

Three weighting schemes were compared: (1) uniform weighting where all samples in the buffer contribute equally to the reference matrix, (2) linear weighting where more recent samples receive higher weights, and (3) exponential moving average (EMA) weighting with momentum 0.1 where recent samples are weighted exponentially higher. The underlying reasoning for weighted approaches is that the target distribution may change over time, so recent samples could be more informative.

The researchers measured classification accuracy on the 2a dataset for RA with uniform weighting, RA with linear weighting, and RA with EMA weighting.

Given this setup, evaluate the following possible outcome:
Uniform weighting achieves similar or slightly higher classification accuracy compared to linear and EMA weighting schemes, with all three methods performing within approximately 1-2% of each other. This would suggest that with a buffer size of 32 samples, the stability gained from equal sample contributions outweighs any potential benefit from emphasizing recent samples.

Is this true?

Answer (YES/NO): YES